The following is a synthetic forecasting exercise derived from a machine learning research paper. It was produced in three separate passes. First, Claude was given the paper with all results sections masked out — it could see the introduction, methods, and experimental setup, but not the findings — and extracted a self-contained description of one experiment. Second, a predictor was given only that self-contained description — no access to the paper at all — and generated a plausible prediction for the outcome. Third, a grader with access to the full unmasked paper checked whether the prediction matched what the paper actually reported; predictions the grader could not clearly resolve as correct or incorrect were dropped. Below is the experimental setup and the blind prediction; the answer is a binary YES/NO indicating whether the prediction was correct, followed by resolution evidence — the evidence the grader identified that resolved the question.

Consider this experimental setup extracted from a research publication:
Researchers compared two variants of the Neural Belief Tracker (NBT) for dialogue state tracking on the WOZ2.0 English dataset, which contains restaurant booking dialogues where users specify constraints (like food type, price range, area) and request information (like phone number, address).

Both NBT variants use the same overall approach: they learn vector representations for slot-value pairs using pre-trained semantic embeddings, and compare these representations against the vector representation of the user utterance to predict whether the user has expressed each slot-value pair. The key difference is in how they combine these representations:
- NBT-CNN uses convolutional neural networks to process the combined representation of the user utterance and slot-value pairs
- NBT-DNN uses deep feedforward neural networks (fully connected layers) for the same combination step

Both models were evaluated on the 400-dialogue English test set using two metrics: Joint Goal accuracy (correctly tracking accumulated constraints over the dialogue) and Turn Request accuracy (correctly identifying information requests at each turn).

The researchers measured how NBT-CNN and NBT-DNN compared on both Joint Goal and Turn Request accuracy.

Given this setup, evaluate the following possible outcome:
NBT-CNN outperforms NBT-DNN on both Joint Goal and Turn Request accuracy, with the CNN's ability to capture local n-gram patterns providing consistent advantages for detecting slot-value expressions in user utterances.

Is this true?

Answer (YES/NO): NO